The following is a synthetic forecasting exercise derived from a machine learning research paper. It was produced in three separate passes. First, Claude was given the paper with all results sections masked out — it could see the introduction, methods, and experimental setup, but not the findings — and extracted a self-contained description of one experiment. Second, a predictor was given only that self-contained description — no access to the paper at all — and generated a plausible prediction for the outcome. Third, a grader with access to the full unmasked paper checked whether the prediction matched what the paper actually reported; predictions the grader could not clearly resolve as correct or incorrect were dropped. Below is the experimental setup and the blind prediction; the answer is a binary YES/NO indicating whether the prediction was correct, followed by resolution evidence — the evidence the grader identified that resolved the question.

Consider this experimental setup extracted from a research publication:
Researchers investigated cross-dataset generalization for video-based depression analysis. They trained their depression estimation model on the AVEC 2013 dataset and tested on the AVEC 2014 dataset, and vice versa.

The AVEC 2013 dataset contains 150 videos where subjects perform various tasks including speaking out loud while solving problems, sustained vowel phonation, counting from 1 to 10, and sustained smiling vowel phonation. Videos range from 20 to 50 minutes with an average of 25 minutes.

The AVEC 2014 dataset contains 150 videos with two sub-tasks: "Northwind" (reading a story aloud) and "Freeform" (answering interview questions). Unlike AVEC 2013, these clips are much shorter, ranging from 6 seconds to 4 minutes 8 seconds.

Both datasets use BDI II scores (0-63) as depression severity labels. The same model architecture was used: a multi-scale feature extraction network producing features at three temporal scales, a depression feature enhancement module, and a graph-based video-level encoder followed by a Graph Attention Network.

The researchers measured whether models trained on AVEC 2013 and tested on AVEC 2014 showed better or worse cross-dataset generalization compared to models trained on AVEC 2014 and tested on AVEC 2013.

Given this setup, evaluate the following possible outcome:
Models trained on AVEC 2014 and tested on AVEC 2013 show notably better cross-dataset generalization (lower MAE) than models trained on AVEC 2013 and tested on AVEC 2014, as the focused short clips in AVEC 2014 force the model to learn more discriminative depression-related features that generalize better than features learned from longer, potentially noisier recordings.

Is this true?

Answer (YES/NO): NO